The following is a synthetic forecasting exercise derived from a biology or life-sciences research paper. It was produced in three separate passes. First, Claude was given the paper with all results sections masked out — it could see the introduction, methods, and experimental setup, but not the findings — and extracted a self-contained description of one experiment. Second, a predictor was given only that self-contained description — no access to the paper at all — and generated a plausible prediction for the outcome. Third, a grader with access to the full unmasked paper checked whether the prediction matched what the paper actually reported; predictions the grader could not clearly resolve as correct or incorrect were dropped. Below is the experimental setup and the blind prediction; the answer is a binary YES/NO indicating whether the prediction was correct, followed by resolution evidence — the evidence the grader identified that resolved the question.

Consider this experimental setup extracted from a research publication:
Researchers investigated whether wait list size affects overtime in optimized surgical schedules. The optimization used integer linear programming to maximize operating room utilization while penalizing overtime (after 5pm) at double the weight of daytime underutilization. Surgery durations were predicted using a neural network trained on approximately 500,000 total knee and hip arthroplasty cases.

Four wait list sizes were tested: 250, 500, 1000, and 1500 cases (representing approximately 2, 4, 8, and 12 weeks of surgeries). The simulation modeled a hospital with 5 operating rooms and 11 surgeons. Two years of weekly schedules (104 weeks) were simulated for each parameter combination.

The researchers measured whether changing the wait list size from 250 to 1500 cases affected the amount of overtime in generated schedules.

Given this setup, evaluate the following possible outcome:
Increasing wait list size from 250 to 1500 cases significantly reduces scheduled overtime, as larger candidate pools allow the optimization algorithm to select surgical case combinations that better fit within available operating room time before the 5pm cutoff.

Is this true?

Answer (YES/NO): NO